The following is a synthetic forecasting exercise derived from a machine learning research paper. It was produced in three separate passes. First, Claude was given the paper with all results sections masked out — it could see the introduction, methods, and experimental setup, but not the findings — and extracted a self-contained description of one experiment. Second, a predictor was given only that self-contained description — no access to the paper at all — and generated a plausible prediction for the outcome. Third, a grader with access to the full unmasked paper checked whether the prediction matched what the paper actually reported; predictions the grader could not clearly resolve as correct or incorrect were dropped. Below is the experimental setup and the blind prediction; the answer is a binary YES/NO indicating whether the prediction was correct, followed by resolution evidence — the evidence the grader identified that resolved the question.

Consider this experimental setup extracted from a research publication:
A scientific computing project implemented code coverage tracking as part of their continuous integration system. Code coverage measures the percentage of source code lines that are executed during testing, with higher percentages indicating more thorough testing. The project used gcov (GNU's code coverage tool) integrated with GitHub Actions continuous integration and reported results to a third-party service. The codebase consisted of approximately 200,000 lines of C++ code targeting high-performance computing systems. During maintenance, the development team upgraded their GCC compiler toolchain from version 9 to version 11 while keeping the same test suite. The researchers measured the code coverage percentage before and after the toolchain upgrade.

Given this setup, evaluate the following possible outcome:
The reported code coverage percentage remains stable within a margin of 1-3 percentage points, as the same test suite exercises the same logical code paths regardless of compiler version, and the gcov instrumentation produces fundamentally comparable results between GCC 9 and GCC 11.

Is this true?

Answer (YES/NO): NO